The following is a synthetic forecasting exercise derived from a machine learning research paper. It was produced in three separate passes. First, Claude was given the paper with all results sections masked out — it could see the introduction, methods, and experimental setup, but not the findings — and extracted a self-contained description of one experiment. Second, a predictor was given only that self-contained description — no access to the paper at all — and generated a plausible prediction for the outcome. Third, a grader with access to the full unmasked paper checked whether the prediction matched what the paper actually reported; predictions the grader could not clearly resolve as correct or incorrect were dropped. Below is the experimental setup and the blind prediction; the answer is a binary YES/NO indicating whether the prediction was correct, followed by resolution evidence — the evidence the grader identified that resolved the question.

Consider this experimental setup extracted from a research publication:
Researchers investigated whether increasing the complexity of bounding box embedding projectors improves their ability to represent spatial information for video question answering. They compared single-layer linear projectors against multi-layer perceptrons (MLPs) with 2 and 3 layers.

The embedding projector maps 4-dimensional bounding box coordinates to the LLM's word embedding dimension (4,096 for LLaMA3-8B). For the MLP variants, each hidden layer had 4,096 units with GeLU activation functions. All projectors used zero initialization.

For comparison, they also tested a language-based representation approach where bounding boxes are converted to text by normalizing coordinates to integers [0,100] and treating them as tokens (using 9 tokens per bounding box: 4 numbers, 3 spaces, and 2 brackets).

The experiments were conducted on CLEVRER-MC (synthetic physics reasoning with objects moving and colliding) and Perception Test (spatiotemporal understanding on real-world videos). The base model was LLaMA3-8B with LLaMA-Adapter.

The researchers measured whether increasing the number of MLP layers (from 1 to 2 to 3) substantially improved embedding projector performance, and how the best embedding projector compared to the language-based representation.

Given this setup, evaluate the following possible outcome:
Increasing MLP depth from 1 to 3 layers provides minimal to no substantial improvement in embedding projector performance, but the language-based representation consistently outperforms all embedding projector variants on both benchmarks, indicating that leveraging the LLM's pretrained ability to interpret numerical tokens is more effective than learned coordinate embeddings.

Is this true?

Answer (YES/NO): YES